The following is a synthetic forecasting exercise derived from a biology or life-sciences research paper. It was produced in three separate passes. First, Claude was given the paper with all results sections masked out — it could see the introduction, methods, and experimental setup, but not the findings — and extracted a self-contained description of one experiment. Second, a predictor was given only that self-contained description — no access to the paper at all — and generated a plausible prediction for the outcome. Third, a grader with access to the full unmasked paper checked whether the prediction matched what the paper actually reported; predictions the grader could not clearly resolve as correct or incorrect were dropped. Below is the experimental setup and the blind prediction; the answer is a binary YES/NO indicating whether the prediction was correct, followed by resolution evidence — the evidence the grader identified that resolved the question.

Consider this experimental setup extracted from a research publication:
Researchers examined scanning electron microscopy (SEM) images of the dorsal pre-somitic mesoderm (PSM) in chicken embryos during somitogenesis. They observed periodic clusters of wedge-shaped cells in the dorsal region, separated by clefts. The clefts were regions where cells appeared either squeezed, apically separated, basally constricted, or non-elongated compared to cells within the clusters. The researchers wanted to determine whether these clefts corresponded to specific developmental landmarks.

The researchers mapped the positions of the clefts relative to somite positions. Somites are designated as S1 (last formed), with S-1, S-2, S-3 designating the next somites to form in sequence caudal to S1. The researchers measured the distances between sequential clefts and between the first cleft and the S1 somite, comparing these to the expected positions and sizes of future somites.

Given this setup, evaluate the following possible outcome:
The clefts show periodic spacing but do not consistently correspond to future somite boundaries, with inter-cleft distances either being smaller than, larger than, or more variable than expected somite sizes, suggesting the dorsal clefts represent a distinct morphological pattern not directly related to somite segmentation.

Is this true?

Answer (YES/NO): NO